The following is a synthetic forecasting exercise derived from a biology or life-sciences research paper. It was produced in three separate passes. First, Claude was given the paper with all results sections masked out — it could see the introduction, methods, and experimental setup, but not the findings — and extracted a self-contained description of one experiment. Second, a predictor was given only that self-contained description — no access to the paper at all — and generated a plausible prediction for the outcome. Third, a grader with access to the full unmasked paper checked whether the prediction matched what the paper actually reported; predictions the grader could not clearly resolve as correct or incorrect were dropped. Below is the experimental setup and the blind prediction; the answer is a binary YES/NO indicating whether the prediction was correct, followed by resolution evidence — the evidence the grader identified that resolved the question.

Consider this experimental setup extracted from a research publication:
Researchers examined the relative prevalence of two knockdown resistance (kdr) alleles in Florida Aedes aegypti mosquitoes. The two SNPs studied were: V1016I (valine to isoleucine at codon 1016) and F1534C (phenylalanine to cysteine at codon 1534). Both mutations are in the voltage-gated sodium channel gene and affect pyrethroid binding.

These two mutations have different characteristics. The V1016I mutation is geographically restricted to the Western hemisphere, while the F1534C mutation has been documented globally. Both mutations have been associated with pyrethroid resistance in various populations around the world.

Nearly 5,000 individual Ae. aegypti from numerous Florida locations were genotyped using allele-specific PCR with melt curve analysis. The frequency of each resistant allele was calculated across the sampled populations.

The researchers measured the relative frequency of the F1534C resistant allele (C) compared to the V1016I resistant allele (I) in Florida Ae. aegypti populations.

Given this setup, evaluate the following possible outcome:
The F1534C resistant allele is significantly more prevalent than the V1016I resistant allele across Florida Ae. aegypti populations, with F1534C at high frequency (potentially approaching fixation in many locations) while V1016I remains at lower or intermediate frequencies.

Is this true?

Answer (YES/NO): YES